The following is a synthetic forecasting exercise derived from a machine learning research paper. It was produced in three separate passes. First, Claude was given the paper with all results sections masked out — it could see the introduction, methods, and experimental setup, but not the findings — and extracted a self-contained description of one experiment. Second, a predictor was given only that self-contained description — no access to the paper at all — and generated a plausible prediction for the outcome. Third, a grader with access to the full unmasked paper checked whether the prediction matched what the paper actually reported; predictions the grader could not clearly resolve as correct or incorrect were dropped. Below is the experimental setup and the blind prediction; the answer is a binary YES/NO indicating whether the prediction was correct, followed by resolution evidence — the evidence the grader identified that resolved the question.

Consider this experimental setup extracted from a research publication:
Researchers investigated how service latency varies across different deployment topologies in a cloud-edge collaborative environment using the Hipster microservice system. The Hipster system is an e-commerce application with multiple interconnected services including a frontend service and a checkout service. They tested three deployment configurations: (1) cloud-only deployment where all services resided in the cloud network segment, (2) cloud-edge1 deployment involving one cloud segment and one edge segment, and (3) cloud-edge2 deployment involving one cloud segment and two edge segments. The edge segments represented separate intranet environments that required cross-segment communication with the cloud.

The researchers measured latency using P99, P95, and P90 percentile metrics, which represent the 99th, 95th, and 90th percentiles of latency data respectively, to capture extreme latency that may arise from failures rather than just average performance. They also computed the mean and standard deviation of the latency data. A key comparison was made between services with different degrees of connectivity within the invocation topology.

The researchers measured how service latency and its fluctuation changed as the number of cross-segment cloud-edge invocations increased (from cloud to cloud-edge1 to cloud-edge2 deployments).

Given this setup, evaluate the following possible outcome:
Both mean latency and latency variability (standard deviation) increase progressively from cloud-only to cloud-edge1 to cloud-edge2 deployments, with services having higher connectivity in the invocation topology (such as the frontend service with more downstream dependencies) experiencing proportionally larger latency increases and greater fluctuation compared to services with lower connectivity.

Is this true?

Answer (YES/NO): NO